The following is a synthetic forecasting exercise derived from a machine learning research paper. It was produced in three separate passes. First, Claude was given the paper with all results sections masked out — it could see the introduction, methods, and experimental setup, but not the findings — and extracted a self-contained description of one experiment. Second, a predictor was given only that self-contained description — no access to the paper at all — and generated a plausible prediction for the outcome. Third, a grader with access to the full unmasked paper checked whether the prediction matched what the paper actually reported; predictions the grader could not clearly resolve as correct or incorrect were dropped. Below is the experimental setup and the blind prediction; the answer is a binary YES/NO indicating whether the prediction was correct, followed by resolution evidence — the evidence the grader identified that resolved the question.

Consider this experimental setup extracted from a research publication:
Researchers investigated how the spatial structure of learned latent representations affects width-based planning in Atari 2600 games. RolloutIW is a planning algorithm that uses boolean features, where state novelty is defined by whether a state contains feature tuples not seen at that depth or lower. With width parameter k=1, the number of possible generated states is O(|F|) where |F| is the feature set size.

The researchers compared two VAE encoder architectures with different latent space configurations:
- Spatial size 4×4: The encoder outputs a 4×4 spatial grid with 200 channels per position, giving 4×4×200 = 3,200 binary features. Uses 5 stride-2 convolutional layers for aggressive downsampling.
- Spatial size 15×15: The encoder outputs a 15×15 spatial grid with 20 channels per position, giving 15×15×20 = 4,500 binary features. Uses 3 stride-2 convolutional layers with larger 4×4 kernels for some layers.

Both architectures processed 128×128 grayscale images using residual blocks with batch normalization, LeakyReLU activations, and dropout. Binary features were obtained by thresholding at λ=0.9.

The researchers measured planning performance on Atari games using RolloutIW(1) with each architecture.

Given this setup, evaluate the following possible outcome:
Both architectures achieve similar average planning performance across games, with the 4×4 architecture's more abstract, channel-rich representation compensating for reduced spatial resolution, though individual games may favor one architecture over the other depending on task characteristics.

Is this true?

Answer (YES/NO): NO